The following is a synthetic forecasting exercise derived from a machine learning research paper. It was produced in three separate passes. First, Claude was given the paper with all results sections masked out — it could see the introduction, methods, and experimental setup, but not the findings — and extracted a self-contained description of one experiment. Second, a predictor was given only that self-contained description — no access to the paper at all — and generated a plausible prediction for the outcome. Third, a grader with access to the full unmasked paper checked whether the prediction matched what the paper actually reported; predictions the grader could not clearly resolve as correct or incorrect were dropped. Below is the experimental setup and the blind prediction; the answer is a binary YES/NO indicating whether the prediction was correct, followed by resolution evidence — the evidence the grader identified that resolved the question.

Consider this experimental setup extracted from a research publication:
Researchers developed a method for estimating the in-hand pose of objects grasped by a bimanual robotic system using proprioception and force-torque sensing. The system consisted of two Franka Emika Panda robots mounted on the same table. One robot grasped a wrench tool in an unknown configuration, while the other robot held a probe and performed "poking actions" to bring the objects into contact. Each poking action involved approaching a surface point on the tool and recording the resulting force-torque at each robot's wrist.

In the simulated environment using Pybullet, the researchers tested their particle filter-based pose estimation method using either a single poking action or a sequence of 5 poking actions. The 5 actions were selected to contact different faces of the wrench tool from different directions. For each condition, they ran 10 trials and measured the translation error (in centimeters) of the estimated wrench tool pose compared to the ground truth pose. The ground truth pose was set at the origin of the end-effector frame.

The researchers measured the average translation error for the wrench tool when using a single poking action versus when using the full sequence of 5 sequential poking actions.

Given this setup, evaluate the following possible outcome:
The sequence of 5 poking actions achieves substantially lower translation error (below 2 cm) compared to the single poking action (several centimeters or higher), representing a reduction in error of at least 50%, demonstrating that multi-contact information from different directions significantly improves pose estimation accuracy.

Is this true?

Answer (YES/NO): NO